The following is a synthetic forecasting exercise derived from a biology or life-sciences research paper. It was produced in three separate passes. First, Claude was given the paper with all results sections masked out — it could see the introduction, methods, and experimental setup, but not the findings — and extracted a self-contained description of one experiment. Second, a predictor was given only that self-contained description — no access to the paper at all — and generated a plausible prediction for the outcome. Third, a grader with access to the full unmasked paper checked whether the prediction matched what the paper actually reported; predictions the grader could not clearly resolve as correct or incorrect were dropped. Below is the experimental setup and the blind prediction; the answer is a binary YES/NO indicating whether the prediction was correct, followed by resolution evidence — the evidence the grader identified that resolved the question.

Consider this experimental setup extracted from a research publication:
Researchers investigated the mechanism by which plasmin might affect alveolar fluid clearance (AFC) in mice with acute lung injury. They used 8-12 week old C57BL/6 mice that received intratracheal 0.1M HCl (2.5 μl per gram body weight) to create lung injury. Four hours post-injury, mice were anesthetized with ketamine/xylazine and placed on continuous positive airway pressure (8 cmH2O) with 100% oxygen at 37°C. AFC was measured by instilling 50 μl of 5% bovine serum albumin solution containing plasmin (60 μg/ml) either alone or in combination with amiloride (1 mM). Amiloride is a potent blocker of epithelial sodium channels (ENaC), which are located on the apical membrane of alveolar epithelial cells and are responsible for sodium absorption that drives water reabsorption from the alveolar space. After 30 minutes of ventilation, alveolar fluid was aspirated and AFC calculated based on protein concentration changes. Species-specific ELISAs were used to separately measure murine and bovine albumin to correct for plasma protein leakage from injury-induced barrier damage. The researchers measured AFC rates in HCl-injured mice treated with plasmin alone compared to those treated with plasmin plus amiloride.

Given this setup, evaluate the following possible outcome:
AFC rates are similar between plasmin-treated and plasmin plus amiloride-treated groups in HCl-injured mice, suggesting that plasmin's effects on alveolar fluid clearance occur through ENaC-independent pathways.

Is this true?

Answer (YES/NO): NO